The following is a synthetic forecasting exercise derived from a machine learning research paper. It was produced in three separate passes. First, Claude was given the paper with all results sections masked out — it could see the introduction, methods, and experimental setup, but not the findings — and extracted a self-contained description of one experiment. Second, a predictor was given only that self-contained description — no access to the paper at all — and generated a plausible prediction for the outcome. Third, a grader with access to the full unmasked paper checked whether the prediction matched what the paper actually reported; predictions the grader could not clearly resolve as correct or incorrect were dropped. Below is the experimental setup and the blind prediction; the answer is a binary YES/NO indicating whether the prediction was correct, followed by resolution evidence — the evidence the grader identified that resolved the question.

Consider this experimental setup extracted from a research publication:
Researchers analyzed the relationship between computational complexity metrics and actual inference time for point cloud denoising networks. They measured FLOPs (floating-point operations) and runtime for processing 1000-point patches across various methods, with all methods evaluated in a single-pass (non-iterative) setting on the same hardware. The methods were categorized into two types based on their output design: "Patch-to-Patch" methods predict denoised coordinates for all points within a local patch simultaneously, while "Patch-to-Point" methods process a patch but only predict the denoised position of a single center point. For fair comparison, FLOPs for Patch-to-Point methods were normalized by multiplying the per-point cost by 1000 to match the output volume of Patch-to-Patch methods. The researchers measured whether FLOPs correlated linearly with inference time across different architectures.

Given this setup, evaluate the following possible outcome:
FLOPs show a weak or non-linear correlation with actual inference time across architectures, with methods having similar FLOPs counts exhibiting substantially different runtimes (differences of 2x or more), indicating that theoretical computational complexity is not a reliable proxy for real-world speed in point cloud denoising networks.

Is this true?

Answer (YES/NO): YES